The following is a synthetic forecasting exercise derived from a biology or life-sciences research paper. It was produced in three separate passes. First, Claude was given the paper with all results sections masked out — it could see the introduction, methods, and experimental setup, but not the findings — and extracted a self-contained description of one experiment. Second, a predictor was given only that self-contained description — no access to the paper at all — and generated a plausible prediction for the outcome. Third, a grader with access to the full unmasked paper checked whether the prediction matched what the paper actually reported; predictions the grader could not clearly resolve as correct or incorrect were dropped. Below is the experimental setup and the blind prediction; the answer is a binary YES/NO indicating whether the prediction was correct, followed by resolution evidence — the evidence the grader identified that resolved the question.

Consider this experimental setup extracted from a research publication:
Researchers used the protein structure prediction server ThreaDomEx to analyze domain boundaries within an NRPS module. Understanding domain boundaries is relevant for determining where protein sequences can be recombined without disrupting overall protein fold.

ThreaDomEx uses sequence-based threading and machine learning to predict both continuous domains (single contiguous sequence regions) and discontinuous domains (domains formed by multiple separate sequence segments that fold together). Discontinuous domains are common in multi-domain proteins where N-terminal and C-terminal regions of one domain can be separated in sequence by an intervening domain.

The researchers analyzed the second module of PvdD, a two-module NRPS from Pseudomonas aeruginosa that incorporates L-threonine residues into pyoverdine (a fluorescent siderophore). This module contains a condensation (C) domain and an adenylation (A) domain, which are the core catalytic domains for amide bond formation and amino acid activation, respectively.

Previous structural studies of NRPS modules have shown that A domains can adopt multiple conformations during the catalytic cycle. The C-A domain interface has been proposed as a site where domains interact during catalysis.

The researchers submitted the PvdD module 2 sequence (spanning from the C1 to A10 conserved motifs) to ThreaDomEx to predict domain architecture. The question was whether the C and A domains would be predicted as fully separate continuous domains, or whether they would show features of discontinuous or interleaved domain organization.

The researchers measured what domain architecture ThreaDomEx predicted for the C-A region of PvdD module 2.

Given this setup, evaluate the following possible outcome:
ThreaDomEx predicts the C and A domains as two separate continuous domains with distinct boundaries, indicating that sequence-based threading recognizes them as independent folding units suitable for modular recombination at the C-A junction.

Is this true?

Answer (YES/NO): NO